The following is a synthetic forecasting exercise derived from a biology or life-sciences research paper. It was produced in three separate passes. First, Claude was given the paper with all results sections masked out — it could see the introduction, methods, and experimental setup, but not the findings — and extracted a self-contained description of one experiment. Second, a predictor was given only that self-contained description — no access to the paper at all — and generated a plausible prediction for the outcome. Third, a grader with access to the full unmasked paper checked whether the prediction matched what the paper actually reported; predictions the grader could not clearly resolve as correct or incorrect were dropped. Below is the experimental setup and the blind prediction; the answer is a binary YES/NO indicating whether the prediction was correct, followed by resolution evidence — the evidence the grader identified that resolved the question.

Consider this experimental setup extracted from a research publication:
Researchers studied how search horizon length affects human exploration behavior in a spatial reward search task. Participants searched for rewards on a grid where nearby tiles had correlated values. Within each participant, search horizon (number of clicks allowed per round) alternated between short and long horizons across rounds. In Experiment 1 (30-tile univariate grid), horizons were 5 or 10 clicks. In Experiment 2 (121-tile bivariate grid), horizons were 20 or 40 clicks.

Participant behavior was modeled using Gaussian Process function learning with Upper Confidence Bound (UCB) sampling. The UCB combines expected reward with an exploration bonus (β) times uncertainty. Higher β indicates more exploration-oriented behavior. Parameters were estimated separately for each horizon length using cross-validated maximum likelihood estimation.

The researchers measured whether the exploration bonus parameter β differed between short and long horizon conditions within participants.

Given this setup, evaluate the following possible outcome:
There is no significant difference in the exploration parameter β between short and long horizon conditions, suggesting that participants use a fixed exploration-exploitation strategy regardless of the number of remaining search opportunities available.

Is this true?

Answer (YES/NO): YES